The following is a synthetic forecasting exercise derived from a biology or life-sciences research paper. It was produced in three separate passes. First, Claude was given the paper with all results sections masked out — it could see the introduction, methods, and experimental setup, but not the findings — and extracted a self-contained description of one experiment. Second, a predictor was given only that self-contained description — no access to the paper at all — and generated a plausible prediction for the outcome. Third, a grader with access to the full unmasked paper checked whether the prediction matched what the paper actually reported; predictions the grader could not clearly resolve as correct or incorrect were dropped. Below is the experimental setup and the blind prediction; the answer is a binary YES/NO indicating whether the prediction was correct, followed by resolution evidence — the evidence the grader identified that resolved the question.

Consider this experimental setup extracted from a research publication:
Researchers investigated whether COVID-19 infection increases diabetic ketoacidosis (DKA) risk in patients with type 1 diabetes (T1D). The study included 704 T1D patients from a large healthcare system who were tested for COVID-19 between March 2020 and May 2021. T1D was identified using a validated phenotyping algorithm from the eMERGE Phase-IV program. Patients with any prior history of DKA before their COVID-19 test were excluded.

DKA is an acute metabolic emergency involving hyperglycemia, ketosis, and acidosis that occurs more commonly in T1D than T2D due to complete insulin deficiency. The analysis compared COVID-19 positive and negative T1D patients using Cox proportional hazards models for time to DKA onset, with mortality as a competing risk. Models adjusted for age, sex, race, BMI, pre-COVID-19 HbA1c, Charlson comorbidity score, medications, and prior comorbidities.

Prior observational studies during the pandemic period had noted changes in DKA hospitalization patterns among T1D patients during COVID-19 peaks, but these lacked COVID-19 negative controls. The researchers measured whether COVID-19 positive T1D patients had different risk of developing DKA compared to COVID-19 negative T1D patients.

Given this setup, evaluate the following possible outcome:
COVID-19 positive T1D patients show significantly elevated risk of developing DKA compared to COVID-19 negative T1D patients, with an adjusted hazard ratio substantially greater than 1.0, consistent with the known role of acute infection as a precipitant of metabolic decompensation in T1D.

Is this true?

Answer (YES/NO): NO